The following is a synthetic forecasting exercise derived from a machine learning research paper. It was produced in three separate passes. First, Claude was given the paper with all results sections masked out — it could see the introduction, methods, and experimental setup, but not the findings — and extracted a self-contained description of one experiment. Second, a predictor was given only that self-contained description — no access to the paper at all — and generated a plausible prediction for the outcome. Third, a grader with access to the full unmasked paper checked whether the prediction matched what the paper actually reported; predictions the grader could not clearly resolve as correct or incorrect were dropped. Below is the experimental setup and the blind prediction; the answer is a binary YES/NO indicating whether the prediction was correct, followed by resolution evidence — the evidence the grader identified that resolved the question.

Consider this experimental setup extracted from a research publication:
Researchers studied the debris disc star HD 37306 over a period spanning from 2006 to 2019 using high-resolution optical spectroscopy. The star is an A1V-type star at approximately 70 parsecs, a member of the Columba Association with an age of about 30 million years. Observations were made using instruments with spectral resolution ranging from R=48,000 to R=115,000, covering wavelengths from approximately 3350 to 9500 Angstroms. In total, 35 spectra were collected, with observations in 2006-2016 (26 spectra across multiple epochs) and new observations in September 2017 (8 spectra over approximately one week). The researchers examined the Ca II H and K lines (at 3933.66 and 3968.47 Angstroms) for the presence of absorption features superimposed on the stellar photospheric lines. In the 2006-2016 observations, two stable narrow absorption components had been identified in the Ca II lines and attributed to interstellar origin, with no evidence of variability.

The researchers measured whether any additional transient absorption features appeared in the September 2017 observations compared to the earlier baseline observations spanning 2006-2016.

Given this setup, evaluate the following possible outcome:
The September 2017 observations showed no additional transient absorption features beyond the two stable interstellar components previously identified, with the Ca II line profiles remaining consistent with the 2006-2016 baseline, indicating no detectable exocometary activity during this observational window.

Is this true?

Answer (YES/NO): NO